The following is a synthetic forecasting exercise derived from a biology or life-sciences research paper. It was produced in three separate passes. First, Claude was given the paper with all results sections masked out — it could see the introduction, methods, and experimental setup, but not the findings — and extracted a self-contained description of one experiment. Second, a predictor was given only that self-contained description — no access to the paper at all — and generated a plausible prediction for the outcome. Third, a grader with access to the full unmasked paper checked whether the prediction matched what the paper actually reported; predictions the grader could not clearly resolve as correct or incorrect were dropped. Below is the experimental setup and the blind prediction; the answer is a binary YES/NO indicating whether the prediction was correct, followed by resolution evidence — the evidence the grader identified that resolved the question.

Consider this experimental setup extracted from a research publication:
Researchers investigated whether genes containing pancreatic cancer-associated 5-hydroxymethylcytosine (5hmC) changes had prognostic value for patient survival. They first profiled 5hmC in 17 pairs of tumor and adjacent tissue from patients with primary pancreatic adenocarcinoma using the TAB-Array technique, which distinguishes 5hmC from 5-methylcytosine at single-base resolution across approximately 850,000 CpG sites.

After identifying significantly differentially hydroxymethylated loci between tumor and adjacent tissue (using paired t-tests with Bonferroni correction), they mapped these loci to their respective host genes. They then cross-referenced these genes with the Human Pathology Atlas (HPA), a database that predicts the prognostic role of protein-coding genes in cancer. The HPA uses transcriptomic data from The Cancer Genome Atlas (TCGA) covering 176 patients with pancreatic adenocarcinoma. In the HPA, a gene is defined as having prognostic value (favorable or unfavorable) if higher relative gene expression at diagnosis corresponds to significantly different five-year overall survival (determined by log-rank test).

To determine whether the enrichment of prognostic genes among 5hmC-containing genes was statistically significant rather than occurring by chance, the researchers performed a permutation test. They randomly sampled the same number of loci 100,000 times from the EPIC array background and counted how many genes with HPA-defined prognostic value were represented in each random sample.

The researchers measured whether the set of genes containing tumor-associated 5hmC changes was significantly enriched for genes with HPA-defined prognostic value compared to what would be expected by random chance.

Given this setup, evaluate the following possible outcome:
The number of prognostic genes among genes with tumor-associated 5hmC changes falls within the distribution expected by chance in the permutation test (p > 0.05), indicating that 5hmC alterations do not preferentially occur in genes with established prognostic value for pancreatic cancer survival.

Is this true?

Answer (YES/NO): NO